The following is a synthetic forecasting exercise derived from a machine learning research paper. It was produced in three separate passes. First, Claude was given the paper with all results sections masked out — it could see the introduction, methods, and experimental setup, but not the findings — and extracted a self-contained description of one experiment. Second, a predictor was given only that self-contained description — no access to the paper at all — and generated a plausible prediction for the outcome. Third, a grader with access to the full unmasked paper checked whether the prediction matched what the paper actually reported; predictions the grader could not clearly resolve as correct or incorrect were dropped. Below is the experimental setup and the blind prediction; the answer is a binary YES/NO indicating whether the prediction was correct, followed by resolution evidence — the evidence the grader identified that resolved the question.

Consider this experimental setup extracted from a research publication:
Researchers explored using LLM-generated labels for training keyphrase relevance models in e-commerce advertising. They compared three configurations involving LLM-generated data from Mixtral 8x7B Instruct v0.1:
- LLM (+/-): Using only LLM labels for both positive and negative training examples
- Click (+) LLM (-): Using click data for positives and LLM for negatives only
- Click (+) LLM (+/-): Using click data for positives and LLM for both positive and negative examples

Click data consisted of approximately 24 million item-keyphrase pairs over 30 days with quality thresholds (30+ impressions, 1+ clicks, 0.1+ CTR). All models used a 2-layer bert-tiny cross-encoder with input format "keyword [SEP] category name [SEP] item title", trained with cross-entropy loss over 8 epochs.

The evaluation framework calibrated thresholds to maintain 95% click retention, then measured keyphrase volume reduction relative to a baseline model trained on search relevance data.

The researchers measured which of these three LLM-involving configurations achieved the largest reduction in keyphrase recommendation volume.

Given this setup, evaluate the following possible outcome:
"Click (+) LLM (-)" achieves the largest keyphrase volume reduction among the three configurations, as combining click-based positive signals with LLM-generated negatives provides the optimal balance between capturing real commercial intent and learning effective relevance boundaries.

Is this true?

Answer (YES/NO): NO